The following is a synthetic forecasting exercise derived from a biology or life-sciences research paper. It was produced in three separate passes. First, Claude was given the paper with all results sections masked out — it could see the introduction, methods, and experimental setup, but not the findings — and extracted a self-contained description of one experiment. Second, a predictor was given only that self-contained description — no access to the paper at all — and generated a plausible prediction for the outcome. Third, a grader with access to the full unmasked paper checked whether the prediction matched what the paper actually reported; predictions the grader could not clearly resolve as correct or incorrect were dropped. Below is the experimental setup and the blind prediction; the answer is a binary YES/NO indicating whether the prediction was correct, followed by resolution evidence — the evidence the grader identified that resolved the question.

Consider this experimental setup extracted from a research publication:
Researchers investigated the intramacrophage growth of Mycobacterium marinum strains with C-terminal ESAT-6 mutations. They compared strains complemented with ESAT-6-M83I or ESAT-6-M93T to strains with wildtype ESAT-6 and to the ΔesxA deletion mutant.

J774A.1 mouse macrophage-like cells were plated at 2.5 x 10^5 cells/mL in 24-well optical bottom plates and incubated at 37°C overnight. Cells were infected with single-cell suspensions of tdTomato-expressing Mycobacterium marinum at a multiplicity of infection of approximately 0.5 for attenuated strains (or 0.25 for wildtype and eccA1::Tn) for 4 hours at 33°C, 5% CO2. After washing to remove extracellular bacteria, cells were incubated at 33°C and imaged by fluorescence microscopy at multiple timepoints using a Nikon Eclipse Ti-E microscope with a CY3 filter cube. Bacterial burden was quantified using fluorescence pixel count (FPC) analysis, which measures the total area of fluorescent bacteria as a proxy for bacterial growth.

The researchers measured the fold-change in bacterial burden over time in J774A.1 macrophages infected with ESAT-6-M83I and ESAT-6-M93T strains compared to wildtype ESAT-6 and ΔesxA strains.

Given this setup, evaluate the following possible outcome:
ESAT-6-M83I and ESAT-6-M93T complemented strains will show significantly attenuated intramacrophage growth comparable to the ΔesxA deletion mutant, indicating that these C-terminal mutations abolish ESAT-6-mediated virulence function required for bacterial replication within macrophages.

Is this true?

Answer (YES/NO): YES